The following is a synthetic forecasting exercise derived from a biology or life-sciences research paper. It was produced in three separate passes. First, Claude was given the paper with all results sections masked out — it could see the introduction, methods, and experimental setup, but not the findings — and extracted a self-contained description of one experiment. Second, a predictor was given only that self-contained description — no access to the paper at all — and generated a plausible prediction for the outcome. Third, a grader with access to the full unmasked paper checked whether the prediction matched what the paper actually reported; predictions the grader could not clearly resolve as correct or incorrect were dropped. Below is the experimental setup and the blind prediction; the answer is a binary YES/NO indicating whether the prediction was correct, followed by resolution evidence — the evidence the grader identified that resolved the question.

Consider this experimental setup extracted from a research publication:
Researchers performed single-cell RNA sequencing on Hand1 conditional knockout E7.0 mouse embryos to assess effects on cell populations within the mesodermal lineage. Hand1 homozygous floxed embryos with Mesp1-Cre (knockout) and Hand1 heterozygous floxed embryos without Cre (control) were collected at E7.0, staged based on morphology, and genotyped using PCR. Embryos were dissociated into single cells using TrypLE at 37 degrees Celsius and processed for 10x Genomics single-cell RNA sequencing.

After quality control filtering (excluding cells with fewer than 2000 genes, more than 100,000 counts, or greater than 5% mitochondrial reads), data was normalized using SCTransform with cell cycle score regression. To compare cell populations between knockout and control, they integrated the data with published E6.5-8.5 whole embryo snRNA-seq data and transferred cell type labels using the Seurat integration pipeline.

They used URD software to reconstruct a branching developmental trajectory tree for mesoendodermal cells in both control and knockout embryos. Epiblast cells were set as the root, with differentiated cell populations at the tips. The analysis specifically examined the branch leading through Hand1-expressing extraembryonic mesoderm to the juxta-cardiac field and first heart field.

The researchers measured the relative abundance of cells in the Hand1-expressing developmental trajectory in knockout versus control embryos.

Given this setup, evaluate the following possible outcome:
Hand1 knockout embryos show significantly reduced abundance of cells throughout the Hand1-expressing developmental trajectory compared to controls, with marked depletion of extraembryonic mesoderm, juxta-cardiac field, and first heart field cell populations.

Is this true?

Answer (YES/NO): NO